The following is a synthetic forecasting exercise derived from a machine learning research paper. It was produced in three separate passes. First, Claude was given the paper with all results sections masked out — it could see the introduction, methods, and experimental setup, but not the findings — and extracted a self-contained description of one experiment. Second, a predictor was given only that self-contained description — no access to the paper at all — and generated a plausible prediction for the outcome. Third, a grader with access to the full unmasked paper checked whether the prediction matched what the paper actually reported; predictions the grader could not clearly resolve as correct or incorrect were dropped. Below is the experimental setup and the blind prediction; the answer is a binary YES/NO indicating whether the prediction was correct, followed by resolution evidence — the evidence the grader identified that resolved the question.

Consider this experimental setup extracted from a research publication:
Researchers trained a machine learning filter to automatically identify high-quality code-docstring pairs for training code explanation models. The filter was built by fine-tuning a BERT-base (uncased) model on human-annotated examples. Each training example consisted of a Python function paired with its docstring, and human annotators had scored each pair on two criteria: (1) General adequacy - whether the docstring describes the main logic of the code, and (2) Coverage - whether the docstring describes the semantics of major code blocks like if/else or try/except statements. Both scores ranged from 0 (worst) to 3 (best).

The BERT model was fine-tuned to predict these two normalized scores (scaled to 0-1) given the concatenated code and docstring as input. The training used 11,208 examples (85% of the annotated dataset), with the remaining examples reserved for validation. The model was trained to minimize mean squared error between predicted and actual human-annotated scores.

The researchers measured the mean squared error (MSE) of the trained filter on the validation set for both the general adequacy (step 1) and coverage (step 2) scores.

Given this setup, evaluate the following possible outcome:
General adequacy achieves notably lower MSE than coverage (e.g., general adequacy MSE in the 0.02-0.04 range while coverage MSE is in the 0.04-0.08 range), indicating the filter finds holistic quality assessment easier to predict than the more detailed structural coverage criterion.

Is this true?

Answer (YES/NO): NO